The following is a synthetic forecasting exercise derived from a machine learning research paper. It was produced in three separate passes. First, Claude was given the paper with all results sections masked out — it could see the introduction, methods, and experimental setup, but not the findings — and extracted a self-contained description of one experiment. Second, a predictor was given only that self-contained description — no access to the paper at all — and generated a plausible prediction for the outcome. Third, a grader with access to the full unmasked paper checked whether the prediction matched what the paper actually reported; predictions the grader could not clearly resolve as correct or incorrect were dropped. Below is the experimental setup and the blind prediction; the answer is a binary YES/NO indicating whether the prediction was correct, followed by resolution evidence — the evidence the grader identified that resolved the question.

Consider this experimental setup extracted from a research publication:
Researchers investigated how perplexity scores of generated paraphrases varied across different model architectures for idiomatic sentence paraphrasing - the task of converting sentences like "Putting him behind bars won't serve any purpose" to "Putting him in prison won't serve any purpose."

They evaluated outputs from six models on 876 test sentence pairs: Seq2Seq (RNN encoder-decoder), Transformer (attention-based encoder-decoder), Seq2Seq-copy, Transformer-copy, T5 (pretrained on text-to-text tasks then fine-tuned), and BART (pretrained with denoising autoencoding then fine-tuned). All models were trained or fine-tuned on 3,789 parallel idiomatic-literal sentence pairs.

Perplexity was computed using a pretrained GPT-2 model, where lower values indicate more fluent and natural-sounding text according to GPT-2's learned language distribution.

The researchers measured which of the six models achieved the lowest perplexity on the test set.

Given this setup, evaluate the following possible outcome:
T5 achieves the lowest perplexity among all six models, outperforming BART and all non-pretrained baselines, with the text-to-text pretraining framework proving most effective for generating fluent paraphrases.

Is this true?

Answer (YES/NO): NO